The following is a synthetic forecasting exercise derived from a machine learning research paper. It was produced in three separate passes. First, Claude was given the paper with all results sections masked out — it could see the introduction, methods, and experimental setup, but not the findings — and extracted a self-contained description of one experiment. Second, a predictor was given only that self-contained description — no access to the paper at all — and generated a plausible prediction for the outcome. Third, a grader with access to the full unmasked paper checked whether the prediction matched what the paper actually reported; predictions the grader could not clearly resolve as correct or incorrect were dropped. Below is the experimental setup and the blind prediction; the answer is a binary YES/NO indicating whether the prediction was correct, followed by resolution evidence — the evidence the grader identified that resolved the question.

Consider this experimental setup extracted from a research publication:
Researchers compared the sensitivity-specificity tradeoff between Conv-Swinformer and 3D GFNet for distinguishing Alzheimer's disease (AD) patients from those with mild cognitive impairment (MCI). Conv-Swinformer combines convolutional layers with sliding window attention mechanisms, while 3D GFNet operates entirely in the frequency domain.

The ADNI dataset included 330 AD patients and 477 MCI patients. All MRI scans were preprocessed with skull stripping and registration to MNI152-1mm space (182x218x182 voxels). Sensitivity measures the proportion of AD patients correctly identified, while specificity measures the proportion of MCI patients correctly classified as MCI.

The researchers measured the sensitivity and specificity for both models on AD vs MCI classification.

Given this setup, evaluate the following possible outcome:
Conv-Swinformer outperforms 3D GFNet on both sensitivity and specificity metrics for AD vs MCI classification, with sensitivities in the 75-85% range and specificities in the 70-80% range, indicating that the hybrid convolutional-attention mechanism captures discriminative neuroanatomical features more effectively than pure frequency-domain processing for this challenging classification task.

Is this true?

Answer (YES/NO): NO